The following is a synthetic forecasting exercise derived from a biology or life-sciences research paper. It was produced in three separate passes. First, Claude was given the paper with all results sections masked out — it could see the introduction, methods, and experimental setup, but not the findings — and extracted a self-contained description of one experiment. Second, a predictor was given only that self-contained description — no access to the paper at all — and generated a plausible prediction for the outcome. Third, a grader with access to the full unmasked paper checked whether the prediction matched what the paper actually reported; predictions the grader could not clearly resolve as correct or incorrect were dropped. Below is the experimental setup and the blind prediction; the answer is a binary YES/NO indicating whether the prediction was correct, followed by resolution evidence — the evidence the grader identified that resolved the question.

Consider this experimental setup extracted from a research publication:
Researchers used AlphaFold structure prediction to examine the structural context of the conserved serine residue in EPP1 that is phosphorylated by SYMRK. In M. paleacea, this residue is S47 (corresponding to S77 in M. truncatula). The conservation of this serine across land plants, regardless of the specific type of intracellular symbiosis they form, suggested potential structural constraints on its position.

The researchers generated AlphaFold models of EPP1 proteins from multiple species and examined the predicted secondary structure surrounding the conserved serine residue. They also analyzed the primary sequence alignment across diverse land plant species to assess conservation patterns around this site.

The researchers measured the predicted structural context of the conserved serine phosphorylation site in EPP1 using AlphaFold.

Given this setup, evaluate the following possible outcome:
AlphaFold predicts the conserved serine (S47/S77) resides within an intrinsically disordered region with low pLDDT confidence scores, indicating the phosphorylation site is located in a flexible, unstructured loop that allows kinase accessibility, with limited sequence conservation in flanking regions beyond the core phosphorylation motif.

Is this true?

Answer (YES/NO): NO